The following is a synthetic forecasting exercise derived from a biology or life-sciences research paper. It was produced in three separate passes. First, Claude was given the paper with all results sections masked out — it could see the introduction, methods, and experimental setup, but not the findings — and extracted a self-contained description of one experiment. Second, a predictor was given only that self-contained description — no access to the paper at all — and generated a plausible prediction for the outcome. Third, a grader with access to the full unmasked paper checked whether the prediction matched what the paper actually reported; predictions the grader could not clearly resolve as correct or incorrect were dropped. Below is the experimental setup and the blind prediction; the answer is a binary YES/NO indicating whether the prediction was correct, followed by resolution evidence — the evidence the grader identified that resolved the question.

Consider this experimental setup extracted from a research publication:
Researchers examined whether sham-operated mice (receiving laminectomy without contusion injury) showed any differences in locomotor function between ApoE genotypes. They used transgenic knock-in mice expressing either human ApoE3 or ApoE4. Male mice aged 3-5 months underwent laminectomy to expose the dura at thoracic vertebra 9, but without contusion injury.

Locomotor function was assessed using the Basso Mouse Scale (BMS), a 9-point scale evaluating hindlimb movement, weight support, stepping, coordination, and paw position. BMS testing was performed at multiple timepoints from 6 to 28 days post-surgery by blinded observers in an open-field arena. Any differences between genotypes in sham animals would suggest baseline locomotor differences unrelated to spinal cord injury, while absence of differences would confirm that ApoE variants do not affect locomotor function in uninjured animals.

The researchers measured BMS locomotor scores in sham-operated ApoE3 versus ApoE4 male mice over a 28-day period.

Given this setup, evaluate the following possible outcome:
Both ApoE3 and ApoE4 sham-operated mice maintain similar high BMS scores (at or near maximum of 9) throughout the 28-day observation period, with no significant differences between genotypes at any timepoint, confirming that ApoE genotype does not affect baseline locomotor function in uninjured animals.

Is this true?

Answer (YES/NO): YES